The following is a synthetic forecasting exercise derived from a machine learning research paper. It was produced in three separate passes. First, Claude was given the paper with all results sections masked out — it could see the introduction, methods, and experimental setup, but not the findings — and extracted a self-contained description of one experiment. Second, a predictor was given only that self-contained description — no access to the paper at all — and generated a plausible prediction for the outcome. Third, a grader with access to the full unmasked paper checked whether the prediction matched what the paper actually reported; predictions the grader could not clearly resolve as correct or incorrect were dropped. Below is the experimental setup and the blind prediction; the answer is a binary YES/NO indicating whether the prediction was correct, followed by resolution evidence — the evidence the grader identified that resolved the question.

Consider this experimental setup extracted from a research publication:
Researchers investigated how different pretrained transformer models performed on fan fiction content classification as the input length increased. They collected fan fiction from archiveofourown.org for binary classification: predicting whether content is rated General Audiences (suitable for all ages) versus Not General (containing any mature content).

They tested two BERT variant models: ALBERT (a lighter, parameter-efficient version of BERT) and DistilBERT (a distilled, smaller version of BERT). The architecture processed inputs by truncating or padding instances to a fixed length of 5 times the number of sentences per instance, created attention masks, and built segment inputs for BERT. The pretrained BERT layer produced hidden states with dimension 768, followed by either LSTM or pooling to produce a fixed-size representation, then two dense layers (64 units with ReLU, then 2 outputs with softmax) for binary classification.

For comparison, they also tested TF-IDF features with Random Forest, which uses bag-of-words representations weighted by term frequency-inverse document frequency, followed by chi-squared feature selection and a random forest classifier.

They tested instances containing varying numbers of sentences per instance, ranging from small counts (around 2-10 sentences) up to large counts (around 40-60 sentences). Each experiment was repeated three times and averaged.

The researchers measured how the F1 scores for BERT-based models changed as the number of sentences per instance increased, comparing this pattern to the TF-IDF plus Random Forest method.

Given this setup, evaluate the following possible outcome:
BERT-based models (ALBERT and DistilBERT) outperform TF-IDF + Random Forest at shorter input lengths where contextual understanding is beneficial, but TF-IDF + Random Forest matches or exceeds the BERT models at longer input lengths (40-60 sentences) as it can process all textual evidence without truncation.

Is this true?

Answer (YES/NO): NO